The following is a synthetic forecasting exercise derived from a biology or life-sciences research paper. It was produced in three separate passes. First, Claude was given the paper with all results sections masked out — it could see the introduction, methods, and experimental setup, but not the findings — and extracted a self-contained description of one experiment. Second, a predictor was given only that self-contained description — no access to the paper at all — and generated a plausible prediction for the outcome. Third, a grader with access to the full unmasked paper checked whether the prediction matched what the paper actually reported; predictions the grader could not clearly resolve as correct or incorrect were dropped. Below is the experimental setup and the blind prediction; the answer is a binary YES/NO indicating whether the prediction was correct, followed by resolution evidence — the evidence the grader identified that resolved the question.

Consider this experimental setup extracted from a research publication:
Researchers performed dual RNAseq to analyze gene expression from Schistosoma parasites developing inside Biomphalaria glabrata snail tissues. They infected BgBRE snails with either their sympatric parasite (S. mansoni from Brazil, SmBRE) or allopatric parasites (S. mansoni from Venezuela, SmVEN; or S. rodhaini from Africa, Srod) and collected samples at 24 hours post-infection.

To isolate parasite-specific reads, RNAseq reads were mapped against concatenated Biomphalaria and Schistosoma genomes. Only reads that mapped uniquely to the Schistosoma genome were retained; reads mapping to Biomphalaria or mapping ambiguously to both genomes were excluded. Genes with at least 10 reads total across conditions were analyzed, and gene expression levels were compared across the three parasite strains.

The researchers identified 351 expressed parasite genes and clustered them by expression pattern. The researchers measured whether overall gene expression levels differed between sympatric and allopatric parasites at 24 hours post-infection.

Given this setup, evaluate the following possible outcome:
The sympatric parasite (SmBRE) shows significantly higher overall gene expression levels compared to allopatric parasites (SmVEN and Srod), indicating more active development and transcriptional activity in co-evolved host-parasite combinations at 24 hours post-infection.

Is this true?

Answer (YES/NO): YES